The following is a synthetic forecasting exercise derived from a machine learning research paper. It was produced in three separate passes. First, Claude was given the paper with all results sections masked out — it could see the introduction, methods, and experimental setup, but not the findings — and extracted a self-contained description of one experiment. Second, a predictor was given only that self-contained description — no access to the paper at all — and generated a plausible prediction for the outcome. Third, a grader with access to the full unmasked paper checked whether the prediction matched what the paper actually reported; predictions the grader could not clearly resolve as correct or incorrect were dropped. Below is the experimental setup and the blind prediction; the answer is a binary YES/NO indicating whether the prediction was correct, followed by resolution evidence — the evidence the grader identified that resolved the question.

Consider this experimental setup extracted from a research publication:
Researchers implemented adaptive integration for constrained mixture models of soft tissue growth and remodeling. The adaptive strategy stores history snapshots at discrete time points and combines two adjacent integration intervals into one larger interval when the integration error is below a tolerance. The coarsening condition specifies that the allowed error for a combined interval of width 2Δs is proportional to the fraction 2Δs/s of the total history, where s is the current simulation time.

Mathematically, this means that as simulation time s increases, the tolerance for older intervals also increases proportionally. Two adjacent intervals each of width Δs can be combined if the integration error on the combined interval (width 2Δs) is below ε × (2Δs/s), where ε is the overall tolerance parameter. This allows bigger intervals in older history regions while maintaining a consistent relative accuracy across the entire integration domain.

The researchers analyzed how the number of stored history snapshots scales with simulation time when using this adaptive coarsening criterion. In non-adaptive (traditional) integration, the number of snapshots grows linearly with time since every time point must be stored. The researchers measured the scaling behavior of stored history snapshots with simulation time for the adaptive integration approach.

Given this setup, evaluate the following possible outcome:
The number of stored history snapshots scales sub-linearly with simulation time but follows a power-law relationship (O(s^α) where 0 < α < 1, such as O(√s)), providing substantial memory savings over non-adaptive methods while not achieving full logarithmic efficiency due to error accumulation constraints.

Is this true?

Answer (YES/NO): NO